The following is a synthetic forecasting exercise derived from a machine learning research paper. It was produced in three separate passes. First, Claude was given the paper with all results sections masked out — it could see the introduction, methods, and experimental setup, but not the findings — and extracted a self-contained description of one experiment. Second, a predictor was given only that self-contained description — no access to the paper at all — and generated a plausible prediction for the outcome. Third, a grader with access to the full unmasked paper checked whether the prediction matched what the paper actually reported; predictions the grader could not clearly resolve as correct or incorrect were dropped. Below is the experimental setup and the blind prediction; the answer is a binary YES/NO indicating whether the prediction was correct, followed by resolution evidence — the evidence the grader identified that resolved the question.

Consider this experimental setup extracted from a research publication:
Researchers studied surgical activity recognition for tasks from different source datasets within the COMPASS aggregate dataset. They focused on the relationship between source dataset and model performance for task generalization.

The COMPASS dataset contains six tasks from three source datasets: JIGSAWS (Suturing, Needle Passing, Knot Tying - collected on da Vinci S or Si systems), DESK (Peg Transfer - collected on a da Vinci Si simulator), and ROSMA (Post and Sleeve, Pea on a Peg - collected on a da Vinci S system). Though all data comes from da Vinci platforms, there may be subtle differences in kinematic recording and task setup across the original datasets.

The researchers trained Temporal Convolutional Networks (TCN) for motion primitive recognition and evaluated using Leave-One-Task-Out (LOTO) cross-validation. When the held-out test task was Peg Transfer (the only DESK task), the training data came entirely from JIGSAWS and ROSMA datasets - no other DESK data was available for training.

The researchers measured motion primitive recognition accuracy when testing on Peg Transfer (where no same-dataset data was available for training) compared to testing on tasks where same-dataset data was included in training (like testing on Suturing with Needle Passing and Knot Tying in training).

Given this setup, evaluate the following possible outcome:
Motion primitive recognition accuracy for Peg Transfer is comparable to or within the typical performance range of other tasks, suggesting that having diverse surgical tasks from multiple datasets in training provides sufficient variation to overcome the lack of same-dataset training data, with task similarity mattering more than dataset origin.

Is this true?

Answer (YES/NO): NO